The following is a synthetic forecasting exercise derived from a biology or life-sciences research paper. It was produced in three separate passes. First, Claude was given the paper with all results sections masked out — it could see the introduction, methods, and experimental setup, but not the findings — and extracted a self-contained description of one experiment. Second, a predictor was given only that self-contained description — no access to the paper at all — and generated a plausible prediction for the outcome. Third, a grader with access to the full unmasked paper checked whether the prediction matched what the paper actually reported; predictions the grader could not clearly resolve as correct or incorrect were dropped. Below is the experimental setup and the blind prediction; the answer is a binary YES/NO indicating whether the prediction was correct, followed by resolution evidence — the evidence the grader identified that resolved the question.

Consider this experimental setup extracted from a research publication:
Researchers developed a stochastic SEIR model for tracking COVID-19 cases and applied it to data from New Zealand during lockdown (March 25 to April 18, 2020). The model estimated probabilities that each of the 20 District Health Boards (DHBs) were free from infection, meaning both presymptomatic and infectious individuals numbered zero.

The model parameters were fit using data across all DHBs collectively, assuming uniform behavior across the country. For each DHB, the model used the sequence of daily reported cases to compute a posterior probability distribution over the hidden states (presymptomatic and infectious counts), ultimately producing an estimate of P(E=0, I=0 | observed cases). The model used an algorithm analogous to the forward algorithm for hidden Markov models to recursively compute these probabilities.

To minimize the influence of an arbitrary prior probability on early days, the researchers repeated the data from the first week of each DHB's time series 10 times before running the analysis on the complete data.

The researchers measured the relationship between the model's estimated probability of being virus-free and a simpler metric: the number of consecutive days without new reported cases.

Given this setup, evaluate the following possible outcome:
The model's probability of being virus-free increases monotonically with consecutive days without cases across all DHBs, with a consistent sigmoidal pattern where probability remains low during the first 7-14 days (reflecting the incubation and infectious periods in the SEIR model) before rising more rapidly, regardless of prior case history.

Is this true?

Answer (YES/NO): NO